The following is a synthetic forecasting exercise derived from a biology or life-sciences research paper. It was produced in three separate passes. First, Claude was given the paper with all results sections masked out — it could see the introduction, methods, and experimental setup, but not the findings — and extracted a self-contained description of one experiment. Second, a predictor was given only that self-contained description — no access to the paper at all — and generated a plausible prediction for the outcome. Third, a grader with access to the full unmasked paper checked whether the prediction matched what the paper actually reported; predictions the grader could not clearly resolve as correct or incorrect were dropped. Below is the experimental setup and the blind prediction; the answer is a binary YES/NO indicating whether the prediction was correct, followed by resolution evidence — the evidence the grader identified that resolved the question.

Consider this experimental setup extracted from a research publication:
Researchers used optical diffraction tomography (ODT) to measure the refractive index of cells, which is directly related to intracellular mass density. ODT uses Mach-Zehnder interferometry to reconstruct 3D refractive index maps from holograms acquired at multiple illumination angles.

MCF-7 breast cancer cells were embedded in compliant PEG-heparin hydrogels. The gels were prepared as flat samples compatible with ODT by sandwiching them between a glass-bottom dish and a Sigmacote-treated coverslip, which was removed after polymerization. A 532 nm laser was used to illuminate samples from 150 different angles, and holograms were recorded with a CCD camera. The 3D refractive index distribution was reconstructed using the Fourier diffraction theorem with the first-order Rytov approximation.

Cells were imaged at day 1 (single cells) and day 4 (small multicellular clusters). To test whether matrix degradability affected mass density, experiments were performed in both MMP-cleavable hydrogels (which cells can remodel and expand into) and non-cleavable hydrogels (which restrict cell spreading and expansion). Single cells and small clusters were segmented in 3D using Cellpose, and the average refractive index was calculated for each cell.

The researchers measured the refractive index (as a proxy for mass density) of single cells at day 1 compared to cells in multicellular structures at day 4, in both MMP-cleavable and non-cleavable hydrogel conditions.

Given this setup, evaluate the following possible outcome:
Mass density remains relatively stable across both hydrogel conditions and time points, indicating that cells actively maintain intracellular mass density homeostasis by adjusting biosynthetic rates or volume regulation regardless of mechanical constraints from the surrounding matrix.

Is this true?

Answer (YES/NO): NO